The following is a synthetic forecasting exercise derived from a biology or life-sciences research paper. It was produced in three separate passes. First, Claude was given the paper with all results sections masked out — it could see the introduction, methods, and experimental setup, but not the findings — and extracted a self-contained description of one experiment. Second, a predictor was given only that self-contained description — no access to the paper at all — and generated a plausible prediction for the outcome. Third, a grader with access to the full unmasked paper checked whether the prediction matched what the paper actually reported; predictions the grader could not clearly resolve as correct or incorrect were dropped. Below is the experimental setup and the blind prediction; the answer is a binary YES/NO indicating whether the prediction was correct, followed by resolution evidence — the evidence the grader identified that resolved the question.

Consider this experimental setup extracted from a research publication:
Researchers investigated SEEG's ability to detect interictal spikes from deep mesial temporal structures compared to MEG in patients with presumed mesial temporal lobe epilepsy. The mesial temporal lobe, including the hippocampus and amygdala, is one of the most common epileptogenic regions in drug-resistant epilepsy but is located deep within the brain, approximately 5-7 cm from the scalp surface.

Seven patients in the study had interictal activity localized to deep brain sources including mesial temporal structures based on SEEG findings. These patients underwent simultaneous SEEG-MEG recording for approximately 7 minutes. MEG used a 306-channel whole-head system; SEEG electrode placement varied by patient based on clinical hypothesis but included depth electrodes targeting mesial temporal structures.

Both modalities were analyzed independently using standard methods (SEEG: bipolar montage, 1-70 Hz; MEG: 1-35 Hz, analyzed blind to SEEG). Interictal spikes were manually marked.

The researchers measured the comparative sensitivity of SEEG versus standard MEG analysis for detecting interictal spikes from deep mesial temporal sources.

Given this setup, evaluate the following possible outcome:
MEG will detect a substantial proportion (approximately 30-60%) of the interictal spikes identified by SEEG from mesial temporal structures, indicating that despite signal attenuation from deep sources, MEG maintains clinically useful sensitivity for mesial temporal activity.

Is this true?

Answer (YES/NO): NO